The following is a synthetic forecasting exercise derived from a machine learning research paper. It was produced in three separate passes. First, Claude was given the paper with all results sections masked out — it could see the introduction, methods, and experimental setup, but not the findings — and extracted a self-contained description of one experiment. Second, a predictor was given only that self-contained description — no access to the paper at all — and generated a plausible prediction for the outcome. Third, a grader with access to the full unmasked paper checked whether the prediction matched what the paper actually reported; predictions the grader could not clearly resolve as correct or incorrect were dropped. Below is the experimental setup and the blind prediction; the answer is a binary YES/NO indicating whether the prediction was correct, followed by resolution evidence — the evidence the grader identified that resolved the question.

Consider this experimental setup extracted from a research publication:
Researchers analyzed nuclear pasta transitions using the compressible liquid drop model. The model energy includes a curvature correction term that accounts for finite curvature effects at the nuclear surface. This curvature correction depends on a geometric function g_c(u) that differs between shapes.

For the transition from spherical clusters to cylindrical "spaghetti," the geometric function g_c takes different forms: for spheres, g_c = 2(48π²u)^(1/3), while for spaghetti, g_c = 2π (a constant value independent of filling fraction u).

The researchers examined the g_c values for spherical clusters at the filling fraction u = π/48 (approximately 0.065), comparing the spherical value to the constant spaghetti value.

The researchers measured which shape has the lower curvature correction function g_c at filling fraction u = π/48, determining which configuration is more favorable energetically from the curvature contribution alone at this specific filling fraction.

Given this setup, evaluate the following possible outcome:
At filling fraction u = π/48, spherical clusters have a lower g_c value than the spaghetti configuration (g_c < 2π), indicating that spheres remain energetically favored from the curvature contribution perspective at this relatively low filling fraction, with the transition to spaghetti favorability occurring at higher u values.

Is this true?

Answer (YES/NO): NO